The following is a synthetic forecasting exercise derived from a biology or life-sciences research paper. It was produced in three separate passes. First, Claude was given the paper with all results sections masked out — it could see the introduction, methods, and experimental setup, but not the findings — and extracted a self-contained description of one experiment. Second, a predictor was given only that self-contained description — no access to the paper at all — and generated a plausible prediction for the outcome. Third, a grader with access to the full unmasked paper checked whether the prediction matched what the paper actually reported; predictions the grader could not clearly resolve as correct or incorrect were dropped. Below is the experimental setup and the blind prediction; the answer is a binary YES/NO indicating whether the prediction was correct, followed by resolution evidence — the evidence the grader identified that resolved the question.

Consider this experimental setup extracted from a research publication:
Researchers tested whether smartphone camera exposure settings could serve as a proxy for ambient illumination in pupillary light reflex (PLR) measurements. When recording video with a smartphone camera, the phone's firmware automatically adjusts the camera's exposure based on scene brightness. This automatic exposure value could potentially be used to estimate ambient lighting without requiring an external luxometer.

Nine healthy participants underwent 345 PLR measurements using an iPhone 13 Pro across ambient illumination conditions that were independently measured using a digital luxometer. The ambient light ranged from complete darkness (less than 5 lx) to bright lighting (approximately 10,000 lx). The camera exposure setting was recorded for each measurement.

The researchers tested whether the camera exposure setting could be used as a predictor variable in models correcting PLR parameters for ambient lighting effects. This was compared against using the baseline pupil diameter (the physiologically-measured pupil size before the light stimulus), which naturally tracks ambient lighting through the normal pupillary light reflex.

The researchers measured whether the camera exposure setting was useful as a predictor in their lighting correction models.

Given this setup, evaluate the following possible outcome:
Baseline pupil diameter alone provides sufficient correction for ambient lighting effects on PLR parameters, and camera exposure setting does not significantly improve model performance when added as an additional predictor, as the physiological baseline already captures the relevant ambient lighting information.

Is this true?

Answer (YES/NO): NO